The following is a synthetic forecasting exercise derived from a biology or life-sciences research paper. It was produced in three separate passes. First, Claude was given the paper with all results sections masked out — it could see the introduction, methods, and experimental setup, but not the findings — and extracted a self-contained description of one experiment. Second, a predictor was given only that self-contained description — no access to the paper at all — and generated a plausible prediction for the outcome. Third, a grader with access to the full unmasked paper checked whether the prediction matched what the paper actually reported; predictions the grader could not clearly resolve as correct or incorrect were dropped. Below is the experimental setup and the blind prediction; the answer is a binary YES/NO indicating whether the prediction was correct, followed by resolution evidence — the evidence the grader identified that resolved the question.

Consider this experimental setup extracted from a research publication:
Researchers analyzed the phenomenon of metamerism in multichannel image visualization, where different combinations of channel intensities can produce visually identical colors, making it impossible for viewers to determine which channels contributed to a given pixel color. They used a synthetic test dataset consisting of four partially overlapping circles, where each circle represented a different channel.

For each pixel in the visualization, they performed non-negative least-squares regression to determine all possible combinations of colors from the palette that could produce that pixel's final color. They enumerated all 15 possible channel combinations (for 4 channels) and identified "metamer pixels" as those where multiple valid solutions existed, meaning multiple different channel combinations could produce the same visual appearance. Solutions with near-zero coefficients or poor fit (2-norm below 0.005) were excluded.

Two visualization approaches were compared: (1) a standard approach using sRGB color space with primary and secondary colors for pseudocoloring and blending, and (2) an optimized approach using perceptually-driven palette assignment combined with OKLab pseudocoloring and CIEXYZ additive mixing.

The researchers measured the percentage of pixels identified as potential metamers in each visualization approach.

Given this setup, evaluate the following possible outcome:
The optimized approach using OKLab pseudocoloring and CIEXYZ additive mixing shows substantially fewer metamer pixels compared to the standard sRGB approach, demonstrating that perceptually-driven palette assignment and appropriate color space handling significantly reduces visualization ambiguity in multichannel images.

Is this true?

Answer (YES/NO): YES